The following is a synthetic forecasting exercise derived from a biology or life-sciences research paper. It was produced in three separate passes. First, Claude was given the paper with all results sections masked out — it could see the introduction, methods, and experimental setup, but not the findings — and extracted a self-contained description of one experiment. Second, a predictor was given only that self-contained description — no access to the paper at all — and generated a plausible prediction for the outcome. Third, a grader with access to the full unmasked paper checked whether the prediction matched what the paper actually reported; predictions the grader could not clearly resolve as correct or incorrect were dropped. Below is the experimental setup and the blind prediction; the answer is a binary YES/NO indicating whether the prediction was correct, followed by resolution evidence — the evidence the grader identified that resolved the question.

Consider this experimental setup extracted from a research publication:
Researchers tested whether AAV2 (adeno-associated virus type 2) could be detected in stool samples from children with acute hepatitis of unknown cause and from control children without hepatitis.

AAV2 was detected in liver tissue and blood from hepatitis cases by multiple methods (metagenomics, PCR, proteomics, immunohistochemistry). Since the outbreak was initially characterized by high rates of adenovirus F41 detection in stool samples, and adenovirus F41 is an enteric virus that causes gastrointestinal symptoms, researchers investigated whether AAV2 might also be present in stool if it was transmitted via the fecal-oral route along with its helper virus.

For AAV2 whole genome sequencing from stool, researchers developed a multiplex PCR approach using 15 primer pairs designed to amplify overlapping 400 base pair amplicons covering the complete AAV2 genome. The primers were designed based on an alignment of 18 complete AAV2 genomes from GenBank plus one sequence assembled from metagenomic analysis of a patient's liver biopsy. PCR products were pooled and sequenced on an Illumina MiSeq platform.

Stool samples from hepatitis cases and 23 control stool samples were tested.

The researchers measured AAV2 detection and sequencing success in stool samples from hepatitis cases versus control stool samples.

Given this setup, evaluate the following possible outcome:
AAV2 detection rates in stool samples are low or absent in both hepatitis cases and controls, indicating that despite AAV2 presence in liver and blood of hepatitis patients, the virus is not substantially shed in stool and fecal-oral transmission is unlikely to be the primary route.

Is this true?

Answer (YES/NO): NO